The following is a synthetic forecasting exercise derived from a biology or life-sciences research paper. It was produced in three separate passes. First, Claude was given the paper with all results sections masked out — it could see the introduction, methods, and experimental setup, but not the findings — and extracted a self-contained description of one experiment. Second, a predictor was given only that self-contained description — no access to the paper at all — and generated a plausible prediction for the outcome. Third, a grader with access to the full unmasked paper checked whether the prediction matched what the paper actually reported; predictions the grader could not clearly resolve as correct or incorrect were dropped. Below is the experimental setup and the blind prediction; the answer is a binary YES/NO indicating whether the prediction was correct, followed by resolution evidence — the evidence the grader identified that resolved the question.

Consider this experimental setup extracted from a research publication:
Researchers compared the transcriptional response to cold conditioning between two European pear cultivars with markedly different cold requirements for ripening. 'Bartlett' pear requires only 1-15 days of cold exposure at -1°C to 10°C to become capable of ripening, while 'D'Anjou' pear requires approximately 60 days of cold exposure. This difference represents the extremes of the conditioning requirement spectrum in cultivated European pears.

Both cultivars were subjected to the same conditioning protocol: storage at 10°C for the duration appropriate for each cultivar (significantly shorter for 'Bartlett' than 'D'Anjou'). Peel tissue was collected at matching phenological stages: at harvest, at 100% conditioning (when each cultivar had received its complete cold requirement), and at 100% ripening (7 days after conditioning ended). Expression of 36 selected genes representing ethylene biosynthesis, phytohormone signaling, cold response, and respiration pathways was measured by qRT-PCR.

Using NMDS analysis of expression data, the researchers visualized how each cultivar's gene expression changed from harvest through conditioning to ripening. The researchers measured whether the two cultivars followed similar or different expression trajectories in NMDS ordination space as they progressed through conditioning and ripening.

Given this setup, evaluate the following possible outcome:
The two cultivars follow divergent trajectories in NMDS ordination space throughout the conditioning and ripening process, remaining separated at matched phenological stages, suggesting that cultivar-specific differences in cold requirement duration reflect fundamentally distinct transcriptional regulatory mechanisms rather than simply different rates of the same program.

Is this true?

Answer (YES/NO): YES